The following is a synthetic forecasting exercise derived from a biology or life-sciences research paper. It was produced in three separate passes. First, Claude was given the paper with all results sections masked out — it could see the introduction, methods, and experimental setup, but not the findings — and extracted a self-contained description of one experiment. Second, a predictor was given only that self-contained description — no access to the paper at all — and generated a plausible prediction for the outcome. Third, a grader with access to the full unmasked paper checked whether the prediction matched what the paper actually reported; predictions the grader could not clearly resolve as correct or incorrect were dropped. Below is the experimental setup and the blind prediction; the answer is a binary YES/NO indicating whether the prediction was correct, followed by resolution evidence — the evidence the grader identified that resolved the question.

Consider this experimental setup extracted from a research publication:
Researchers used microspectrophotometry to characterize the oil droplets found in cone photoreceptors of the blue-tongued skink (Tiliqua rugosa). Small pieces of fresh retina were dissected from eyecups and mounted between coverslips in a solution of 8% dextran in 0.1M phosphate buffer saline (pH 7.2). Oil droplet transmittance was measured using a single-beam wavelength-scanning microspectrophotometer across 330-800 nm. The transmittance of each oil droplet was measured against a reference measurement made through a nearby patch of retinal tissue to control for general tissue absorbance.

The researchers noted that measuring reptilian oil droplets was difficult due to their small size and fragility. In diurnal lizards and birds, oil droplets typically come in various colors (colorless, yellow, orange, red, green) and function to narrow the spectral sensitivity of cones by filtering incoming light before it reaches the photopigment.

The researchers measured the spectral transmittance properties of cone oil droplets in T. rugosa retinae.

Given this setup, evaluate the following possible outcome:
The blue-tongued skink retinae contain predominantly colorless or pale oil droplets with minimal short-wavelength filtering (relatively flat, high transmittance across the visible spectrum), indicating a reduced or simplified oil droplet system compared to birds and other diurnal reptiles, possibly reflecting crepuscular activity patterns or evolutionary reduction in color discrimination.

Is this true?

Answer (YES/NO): NO